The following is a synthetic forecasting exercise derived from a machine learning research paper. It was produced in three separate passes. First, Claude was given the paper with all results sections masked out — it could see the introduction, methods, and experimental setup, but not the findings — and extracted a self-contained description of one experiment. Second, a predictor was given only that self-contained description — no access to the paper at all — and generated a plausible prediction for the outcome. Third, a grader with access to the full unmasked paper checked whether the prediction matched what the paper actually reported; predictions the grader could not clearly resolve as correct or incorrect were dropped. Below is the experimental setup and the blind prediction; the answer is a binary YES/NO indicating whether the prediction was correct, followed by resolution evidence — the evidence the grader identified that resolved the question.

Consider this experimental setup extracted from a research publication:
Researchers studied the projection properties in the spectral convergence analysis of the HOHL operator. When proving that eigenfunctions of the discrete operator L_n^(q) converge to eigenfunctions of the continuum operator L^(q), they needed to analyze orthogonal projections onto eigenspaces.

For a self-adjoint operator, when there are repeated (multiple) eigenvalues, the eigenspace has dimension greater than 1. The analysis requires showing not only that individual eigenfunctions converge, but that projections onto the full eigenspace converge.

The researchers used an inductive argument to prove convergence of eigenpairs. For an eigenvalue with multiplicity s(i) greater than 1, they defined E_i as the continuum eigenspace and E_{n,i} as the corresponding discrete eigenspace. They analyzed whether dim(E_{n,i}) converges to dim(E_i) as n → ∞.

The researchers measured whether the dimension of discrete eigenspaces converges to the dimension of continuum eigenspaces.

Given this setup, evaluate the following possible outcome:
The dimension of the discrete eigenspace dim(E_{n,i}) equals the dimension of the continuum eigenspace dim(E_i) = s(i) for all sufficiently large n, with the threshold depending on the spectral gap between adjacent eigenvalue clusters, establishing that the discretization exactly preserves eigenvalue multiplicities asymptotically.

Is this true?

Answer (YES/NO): NO